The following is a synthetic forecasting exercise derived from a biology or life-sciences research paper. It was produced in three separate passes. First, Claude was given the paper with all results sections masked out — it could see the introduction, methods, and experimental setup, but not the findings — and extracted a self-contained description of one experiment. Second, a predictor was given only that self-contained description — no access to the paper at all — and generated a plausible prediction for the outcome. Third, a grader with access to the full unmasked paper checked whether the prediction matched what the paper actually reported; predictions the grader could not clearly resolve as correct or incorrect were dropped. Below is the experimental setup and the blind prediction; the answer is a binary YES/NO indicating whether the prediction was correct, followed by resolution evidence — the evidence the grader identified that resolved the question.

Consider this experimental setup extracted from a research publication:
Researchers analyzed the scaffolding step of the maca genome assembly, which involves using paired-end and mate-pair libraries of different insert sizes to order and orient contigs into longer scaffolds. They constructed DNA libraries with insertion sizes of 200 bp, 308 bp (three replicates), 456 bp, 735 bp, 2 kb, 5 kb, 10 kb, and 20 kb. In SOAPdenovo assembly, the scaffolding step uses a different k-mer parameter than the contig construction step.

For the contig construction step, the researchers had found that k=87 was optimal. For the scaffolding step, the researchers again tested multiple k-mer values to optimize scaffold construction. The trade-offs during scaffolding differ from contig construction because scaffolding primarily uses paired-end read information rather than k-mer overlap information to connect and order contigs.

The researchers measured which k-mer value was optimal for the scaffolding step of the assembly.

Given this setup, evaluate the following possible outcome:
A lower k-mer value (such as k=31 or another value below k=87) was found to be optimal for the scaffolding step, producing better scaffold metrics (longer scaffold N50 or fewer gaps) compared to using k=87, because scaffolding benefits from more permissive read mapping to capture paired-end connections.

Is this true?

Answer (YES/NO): YES